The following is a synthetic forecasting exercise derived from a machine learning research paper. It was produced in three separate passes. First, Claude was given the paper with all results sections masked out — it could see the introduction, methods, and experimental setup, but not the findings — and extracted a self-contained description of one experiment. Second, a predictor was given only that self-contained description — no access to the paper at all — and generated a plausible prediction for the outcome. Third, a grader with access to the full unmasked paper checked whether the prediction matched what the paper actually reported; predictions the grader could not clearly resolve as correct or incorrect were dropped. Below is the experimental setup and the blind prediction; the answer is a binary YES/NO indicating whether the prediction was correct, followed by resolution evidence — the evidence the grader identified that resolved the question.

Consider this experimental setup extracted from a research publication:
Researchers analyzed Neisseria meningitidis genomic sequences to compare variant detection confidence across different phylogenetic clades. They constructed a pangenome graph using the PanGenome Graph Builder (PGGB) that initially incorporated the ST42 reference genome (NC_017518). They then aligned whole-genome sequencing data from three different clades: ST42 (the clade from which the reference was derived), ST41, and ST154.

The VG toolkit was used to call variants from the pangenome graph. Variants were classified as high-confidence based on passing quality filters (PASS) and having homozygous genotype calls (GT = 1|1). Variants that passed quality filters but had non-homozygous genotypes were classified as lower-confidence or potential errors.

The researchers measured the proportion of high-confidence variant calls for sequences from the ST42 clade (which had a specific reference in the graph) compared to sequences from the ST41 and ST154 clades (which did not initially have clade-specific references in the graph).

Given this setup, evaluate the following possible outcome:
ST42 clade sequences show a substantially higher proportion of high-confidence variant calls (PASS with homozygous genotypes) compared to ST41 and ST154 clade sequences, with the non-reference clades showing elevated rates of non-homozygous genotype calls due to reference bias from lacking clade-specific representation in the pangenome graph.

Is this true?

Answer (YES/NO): YES